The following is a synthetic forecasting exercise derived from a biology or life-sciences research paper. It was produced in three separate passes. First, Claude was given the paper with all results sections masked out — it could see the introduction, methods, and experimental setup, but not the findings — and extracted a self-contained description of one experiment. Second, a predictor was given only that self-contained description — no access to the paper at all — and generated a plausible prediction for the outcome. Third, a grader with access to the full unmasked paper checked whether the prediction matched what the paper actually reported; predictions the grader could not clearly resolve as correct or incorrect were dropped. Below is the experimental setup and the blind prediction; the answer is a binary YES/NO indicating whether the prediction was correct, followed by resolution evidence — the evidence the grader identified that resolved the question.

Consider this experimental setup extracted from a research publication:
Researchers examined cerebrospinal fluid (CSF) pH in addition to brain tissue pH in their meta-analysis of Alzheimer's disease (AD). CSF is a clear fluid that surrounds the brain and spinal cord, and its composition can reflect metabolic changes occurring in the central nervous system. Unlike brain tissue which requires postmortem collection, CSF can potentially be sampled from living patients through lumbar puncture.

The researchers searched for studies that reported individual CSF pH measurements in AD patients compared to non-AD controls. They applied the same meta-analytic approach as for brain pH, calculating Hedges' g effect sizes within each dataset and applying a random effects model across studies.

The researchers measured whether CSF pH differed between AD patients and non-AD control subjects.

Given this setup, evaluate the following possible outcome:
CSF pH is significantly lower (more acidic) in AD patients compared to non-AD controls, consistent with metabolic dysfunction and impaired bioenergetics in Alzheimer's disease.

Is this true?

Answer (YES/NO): YES